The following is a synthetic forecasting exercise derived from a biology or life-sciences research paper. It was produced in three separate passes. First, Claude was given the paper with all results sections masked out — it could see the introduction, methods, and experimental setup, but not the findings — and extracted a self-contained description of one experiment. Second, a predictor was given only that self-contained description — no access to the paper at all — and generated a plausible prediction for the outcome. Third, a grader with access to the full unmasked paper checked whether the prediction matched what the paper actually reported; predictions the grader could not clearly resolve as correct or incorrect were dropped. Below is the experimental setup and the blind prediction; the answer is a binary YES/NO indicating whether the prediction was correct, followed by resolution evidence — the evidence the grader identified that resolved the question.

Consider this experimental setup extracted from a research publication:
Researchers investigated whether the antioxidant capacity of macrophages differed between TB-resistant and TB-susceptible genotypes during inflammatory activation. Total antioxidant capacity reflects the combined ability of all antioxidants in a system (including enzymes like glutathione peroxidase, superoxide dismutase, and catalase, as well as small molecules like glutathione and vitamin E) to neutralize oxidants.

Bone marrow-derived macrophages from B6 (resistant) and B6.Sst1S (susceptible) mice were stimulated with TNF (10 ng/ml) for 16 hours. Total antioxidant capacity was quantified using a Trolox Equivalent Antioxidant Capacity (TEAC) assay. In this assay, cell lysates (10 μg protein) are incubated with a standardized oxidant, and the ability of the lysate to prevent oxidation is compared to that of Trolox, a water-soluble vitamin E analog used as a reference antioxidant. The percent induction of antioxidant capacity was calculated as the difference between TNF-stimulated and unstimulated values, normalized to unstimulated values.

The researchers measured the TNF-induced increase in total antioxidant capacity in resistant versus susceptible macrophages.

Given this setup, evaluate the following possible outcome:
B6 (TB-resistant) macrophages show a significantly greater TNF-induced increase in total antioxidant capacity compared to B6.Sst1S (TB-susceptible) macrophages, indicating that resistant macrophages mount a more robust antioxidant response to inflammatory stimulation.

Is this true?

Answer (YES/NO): YES